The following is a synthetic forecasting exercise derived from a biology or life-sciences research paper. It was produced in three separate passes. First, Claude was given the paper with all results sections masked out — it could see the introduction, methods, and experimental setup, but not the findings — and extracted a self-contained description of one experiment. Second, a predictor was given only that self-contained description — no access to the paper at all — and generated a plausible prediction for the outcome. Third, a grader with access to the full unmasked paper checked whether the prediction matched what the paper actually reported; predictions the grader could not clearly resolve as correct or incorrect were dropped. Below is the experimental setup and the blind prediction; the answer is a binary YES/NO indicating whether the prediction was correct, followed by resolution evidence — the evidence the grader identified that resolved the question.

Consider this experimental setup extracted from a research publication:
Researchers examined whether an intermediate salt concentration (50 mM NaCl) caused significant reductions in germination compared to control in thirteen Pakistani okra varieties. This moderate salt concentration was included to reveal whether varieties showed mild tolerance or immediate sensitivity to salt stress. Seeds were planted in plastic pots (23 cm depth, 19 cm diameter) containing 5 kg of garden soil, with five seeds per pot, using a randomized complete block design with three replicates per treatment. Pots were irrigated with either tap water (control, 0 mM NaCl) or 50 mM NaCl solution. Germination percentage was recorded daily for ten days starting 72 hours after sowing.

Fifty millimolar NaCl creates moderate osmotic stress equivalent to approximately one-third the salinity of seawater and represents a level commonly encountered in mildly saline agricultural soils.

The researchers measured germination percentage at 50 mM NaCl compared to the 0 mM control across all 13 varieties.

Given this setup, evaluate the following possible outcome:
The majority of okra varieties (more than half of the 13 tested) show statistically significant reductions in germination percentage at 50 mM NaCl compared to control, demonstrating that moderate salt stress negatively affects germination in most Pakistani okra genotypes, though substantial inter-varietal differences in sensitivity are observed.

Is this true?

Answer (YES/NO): YES